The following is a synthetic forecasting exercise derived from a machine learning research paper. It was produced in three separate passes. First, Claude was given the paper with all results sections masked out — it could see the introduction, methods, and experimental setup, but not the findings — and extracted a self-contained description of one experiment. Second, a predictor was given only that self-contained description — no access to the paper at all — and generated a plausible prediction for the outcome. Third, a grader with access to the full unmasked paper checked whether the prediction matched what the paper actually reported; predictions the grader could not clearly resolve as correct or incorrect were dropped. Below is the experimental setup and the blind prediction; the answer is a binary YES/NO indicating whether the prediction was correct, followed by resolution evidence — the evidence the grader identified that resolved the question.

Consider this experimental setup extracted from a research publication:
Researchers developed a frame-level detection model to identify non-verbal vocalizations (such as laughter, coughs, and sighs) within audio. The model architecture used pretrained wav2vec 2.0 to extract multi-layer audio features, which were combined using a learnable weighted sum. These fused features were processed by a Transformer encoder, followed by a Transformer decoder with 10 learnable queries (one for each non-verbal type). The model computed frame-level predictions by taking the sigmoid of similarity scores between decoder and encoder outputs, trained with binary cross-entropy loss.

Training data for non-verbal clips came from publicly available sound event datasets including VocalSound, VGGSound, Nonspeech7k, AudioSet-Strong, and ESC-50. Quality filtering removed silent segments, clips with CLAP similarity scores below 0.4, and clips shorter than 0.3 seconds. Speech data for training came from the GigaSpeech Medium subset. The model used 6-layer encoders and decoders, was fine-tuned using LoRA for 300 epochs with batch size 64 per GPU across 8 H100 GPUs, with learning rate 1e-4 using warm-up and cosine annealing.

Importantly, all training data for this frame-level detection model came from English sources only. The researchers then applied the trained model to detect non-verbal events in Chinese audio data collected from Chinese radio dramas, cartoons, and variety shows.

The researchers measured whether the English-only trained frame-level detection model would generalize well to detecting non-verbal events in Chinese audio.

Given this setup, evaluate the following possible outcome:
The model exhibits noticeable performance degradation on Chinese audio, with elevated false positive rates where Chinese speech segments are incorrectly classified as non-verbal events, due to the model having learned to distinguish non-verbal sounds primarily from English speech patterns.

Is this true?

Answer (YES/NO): NO